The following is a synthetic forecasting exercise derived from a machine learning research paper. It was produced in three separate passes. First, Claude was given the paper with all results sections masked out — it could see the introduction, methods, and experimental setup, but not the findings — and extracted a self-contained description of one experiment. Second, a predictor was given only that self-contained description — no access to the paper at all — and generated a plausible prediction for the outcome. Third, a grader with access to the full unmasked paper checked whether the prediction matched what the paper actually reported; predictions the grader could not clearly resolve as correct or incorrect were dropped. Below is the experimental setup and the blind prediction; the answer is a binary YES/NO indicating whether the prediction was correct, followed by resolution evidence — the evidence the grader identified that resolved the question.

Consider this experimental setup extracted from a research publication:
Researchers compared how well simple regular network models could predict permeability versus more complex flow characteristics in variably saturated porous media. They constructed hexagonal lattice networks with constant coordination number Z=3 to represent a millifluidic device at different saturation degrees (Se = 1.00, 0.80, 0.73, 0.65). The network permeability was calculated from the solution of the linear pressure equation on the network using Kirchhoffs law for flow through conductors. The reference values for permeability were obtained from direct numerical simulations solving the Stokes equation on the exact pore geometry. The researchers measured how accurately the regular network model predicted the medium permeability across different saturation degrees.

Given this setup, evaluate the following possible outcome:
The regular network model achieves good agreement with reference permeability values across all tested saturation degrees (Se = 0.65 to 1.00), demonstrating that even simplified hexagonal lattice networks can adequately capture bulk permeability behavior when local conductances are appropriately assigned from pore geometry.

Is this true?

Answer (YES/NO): NO